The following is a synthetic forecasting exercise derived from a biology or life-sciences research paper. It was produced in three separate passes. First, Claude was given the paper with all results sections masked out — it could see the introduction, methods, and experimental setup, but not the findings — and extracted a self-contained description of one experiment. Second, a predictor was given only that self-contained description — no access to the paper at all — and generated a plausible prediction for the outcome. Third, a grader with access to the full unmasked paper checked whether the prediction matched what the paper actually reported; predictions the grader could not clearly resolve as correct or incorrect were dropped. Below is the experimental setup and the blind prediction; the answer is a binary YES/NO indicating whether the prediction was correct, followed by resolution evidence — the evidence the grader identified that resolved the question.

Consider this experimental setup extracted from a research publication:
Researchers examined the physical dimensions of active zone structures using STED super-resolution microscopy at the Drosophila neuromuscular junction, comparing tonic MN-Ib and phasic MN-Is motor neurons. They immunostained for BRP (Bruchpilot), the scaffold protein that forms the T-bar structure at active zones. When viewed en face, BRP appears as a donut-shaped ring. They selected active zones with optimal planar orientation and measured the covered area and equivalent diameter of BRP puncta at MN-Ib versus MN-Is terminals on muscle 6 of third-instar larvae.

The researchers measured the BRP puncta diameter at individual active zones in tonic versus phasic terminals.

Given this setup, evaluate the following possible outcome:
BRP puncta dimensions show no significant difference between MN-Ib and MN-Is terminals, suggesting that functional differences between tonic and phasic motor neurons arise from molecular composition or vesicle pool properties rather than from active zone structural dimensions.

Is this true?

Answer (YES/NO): NO